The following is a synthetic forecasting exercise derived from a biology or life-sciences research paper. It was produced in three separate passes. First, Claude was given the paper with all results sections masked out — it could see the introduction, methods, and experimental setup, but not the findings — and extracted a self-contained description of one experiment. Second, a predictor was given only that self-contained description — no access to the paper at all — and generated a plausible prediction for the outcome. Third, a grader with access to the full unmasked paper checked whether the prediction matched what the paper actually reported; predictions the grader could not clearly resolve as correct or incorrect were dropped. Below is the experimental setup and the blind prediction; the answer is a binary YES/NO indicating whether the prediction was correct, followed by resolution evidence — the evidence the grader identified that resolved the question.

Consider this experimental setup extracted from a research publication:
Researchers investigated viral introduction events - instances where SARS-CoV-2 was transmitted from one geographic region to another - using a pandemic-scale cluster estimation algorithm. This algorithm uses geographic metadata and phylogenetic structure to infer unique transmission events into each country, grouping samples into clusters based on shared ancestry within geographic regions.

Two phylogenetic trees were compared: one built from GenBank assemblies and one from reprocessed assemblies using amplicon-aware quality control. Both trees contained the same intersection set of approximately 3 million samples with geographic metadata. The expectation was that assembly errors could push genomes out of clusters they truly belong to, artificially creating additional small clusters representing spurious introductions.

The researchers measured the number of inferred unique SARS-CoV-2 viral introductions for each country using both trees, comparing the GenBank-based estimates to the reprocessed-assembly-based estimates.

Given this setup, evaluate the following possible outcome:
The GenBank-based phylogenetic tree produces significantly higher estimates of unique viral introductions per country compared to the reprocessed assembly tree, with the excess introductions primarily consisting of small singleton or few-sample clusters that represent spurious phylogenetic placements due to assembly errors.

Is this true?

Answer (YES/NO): YES